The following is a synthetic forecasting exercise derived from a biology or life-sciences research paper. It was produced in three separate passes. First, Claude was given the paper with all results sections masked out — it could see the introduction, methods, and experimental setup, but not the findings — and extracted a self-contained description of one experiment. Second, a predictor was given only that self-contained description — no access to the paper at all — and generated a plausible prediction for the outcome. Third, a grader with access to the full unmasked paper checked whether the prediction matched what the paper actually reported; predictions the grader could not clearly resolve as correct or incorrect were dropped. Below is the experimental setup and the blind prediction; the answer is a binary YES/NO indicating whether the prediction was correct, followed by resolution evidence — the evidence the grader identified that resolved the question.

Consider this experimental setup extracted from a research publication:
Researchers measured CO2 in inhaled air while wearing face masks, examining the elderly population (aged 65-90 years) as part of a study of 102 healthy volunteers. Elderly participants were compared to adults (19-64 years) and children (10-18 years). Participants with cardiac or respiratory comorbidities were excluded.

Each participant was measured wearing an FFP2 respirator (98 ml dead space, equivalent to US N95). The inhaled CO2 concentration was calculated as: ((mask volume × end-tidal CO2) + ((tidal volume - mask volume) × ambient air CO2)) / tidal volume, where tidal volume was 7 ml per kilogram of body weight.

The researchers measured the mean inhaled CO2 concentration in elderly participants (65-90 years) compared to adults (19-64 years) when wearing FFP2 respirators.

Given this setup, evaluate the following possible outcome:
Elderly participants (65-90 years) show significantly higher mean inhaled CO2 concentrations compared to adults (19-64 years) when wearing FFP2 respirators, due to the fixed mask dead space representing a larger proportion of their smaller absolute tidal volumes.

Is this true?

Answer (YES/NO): NO